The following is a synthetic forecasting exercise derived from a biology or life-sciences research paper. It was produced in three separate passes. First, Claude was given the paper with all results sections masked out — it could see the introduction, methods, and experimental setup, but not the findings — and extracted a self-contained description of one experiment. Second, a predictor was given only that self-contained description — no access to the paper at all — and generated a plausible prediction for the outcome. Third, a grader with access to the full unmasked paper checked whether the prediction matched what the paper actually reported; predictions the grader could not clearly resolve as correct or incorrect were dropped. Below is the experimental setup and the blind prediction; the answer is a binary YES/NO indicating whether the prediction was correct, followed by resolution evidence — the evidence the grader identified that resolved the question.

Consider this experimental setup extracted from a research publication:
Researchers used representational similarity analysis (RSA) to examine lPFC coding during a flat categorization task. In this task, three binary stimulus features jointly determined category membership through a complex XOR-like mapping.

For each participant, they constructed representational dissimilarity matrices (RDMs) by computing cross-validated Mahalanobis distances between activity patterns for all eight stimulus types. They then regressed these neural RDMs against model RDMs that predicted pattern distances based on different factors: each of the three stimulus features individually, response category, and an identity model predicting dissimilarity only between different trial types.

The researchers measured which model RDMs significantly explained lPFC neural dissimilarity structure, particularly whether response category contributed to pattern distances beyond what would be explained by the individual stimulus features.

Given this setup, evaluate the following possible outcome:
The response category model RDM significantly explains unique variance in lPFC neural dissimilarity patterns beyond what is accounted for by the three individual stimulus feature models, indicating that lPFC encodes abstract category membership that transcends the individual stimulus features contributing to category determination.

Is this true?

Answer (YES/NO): YES